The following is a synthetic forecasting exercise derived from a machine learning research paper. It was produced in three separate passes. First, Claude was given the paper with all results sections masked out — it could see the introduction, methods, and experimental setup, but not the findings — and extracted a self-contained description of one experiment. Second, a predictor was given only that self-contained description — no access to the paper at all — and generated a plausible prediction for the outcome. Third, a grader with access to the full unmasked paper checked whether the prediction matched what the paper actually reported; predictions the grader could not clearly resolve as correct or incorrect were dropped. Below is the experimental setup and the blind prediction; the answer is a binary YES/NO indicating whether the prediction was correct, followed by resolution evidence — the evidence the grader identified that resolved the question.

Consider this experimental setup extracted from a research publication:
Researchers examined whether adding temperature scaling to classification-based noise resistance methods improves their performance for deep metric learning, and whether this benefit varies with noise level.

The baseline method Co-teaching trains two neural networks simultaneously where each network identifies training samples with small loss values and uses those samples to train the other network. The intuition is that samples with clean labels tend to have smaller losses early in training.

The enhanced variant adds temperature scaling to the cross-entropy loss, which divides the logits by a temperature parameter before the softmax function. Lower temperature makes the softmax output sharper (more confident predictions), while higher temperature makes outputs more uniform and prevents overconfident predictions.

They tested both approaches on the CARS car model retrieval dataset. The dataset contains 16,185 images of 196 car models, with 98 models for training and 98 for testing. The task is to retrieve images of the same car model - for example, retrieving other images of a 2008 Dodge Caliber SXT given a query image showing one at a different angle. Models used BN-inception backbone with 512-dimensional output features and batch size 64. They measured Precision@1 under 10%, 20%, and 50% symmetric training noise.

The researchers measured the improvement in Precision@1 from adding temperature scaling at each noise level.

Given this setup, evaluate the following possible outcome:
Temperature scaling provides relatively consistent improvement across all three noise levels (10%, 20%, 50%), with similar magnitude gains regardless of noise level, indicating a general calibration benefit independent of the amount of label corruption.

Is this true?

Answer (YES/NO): NO